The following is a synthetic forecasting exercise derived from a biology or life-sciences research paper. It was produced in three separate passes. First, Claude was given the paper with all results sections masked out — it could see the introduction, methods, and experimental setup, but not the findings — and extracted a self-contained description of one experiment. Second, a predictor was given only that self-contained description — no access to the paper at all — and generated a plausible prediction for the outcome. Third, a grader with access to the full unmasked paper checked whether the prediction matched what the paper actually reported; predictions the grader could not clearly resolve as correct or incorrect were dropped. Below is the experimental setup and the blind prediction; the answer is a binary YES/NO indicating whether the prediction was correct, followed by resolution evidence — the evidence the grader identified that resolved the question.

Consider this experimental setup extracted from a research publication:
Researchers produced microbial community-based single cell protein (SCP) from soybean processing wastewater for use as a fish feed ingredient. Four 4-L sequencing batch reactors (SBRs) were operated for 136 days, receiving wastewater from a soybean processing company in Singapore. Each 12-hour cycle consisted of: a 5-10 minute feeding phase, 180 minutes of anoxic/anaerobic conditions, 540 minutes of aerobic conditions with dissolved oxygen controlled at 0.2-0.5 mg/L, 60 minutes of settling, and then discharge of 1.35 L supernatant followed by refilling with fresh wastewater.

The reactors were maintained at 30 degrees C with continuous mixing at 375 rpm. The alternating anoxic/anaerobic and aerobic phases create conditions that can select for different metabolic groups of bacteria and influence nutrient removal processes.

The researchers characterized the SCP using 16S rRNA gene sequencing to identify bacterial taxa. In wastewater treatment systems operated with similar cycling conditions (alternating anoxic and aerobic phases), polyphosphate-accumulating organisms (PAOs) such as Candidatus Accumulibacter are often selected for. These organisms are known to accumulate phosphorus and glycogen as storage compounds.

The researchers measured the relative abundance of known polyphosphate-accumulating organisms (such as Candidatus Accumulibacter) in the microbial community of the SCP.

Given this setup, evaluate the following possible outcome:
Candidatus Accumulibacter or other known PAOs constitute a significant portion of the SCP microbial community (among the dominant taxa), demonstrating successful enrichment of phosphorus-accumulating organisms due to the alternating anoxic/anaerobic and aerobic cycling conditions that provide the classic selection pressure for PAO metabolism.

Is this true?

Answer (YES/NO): NO